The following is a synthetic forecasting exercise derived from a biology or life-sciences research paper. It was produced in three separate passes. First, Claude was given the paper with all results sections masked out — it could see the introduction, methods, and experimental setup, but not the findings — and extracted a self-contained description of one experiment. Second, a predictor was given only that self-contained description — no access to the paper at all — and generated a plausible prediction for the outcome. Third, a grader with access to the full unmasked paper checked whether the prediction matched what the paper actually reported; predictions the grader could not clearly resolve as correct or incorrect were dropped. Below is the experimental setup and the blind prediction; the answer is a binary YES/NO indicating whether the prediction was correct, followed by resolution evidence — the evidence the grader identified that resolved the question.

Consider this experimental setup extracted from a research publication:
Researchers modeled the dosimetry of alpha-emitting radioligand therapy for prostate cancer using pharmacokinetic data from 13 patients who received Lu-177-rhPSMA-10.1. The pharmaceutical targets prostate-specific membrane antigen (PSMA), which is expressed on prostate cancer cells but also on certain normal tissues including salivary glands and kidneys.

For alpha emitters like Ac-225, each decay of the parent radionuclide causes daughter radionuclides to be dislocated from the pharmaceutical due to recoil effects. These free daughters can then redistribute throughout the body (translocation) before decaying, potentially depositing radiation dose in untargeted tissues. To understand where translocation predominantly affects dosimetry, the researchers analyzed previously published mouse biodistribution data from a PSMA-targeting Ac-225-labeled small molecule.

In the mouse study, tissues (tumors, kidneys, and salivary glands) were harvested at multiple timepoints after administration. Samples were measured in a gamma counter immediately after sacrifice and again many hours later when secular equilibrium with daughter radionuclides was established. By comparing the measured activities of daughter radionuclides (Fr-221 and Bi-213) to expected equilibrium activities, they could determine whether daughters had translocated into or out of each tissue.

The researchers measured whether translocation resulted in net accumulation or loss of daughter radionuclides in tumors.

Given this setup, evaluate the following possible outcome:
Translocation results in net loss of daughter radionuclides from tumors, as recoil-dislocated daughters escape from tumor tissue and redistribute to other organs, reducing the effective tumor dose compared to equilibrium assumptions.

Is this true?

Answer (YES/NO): NO